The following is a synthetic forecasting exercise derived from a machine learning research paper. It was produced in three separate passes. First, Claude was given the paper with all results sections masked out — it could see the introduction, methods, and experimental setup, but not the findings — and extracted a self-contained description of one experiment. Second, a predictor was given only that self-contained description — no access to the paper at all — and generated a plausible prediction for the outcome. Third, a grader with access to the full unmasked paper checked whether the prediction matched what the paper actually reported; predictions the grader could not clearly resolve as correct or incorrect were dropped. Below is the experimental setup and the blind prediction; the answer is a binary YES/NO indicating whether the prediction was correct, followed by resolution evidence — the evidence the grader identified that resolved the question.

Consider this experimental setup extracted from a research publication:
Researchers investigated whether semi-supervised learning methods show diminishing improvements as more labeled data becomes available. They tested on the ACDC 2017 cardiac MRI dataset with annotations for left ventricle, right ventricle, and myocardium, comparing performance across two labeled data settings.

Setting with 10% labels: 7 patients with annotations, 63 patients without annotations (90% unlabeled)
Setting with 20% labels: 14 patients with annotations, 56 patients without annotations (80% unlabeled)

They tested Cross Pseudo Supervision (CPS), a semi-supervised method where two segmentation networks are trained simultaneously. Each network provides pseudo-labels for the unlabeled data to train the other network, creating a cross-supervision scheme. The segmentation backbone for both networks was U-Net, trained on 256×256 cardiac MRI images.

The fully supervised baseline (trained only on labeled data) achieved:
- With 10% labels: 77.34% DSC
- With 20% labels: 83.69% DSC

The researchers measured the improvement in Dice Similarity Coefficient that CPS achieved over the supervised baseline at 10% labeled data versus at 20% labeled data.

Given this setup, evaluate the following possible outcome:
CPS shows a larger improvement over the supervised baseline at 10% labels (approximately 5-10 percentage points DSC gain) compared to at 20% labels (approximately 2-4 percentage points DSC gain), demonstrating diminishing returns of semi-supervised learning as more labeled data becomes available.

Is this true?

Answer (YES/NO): YES